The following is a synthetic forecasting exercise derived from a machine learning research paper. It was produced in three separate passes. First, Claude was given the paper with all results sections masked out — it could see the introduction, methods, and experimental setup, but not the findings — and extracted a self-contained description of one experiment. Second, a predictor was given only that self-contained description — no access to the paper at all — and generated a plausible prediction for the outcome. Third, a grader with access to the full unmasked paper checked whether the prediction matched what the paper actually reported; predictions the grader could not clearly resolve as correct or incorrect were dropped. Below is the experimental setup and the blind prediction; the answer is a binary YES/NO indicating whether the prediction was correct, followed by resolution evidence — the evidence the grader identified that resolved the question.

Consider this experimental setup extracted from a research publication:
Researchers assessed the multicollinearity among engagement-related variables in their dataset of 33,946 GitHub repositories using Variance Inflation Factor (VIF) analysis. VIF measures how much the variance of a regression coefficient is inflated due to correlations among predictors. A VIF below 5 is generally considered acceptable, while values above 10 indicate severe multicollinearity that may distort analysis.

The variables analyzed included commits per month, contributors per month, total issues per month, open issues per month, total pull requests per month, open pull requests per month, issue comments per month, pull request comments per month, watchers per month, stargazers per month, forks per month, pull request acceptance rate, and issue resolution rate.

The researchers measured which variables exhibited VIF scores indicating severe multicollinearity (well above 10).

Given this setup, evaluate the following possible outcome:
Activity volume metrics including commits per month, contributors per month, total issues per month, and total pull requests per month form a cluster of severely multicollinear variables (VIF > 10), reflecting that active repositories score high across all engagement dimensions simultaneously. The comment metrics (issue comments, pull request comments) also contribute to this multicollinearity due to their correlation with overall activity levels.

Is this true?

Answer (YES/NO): NO